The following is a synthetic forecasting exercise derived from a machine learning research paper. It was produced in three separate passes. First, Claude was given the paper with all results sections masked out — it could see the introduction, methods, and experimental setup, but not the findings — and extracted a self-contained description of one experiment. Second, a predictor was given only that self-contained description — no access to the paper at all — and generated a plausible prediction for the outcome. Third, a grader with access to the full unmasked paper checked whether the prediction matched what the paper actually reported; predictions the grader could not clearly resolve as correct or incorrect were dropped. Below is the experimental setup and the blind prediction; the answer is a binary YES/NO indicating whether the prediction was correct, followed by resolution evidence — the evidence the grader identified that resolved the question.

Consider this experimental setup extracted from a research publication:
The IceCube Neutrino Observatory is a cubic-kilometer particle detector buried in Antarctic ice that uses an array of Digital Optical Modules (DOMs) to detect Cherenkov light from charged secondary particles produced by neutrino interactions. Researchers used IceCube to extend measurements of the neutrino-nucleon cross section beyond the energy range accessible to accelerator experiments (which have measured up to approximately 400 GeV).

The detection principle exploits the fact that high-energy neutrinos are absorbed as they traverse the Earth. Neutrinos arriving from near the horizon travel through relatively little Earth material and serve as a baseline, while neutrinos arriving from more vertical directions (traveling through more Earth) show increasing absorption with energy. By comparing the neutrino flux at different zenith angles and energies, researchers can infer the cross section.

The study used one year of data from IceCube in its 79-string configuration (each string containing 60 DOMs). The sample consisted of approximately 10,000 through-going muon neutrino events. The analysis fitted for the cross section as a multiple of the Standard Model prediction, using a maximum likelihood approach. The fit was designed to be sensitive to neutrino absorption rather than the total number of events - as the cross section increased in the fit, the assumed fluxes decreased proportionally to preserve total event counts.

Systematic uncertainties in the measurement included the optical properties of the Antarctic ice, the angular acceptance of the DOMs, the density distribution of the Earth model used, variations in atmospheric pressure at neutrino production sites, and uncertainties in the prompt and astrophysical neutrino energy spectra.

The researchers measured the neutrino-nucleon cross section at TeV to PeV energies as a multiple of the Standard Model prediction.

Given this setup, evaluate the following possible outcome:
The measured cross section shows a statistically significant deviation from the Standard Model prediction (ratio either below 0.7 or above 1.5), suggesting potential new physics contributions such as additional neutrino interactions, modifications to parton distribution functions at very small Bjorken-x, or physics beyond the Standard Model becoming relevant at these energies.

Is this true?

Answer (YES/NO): NO